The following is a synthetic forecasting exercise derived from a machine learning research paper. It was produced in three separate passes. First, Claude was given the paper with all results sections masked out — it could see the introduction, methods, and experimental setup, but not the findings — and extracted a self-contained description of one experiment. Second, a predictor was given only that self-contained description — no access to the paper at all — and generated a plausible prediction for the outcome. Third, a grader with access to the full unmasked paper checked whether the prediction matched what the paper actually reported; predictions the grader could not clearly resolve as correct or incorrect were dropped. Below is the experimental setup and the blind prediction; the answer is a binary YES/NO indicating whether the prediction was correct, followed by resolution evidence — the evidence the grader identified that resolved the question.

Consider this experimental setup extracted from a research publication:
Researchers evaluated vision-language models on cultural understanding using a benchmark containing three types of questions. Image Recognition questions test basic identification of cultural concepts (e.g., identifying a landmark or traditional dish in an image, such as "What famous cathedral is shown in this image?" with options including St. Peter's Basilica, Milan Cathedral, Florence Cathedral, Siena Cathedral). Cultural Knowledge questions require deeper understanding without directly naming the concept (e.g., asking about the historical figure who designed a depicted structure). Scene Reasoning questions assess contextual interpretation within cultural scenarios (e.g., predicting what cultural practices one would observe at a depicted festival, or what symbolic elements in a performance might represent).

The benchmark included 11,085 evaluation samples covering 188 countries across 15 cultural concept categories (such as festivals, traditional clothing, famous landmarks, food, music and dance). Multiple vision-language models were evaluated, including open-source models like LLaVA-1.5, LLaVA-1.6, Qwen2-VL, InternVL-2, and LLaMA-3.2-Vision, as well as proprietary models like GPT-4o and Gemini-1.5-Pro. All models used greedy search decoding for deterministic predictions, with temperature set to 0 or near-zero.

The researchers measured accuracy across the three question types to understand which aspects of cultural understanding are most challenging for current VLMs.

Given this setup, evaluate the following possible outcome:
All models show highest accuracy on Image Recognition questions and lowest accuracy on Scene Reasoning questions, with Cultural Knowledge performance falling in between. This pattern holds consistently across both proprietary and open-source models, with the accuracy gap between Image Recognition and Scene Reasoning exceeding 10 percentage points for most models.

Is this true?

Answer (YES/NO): NO